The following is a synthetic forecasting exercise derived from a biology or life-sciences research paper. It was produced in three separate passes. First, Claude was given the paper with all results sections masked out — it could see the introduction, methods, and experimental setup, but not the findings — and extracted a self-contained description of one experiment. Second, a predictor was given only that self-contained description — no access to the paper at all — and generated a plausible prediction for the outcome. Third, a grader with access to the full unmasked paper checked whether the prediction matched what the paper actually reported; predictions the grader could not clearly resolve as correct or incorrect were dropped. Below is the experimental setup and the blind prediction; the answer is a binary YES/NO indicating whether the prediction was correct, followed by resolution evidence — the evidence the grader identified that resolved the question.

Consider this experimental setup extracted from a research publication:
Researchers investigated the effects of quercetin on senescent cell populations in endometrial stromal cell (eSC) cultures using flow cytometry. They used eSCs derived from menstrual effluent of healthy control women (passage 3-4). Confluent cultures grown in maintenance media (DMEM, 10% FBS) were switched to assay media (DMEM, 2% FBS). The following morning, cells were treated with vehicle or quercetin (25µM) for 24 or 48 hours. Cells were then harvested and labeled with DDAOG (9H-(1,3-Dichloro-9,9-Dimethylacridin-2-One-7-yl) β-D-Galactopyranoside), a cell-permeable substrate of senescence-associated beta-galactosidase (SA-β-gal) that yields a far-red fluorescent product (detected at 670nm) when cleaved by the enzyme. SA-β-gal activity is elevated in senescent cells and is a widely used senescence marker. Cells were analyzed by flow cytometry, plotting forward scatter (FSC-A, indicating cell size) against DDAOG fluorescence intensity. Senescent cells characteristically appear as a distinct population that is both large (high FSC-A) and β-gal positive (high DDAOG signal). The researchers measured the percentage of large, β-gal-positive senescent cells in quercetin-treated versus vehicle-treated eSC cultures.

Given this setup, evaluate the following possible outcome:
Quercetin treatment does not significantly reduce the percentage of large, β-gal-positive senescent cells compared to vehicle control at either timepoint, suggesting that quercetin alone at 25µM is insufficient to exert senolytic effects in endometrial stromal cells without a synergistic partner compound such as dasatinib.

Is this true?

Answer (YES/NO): NO